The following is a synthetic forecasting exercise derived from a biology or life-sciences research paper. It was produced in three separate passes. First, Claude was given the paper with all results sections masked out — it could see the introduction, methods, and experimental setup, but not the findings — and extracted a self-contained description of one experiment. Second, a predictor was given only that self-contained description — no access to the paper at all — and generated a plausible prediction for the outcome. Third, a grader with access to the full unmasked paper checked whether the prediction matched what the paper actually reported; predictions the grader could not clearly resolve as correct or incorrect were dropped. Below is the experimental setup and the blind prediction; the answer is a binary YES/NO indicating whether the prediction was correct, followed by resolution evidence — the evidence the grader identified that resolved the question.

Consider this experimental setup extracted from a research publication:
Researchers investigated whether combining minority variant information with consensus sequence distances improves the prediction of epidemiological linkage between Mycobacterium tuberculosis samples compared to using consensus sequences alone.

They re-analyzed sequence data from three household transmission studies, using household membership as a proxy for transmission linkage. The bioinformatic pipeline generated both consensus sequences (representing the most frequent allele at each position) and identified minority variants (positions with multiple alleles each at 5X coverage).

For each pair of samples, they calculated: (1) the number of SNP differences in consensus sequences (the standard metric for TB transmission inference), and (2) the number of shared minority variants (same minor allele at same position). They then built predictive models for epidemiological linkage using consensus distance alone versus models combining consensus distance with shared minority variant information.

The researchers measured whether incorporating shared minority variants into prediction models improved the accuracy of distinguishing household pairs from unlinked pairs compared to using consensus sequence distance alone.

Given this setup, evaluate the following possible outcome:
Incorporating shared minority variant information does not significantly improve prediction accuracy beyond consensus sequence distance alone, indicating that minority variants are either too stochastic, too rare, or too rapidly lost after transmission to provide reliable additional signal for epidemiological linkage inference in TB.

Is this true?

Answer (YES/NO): NO